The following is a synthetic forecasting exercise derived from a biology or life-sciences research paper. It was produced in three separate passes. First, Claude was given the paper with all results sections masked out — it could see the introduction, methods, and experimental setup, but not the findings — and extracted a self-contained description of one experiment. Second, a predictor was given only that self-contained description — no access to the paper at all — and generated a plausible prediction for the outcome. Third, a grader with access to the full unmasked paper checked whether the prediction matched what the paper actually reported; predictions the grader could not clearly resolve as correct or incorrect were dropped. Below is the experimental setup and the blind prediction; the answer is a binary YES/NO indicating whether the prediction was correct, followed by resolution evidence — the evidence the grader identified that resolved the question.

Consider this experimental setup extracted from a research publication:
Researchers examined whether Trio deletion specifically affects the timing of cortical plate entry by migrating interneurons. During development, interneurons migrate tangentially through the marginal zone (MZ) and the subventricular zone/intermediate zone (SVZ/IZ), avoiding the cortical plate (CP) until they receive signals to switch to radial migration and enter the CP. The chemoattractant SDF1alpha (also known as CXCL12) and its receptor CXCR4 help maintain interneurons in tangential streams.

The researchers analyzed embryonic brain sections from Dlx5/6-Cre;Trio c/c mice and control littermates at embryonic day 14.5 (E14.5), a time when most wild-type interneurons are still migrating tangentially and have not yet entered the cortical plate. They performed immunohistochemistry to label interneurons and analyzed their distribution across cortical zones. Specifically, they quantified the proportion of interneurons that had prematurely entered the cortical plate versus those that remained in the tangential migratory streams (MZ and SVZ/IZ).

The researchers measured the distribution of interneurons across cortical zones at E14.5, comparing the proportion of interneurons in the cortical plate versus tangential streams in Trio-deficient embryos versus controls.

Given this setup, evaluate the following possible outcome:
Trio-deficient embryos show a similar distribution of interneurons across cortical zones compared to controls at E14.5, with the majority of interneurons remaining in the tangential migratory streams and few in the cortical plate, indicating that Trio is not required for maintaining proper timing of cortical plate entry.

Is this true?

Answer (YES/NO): NO